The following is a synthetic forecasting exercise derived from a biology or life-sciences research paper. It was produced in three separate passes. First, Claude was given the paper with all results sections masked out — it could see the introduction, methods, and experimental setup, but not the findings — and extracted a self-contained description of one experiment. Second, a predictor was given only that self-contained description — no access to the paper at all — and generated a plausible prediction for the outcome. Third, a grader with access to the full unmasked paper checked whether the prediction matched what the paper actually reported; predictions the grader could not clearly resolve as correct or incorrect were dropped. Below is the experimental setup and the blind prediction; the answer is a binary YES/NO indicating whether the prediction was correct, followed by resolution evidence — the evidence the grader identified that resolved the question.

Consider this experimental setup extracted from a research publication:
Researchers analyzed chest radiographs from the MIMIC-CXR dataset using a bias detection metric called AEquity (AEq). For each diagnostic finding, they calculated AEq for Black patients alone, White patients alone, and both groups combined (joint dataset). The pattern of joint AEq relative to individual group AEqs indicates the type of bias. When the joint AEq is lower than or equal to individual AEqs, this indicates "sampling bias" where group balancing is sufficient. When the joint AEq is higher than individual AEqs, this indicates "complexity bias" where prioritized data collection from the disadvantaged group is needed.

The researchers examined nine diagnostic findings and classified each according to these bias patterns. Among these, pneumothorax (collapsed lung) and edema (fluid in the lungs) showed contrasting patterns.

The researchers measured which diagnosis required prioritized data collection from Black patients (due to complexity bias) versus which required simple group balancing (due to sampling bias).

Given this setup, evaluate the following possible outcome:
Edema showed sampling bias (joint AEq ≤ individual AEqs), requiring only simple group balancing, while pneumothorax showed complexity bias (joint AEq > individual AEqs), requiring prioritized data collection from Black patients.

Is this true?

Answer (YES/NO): NO